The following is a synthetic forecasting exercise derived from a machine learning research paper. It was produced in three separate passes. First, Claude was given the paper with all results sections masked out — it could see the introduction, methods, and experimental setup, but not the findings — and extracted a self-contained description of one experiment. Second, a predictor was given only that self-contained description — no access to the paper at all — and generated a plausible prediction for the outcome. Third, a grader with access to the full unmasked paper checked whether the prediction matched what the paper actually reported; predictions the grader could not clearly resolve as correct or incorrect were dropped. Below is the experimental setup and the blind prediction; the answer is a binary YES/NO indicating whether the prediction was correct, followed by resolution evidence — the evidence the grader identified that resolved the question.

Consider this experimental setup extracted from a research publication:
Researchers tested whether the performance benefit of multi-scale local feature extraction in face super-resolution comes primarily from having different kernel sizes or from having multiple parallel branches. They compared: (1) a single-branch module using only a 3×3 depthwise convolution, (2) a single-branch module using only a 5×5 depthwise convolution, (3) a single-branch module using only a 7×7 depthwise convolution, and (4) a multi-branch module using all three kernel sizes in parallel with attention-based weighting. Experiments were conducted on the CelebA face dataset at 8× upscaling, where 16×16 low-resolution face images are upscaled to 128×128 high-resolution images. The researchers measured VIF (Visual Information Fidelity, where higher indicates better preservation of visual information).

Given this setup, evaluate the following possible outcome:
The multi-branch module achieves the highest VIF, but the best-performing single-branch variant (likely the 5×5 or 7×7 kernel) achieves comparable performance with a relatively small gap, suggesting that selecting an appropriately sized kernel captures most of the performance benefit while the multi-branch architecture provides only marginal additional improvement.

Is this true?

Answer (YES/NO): NO